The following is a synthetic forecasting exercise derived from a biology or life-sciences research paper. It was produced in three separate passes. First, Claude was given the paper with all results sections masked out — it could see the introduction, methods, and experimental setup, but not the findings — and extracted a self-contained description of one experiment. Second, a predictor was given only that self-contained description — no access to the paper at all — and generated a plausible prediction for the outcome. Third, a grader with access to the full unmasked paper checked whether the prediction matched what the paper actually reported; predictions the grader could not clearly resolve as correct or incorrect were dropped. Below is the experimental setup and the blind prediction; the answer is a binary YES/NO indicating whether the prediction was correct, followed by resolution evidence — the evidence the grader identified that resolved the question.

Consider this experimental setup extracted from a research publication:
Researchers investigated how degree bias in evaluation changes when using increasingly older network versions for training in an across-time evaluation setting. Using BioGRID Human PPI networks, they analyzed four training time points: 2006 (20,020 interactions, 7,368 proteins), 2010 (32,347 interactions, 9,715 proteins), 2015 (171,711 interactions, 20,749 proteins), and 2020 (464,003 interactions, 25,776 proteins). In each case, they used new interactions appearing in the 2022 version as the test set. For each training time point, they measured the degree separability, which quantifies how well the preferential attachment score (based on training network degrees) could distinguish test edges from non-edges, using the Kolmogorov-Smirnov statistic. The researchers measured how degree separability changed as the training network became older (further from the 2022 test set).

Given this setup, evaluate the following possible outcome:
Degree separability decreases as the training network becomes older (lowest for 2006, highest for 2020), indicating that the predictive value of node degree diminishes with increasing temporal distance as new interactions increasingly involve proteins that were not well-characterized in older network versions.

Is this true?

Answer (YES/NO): YES